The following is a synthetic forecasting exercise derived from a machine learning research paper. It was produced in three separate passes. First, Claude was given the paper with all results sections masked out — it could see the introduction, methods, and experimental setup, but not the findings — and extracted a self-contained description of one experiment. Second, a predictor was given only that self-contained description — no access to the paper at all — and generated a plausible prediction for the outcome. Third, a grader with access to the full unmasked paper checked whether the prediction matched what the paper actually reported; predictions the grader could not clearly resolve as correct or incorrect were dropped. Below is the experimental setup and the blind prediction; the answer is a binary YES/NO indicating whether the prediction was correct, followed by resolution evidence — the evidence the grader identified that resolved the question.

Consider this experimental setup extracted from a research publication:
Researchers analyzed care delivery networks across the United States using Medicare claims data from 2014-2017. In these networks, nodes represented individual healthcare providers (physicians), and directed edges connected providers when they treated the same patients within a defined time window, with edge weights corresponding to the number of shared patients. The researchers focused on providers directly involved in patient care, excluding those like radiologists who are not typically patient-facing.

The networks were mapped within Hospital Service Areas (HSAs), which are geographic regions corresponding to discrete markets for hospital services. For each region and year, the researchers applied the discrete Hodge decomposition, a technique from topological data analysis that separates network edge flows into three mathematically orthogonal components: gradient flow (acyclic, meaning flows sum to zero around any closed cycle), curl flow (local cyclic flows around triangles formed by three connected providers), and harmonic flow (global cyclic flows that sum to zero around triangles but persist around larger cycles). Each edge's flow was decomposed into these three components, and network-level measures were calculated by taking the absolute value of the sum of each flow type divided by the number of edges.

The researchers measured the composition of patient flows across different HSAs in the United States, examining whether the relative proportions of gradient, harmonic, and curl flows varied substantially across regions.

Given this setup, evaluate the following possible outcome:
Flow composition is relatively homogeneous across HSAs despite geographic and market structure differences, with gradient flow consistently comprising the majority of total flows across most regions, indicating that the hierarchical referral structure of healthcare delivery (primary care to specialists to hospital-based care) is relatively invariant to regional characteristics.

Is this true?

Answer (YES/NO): NO